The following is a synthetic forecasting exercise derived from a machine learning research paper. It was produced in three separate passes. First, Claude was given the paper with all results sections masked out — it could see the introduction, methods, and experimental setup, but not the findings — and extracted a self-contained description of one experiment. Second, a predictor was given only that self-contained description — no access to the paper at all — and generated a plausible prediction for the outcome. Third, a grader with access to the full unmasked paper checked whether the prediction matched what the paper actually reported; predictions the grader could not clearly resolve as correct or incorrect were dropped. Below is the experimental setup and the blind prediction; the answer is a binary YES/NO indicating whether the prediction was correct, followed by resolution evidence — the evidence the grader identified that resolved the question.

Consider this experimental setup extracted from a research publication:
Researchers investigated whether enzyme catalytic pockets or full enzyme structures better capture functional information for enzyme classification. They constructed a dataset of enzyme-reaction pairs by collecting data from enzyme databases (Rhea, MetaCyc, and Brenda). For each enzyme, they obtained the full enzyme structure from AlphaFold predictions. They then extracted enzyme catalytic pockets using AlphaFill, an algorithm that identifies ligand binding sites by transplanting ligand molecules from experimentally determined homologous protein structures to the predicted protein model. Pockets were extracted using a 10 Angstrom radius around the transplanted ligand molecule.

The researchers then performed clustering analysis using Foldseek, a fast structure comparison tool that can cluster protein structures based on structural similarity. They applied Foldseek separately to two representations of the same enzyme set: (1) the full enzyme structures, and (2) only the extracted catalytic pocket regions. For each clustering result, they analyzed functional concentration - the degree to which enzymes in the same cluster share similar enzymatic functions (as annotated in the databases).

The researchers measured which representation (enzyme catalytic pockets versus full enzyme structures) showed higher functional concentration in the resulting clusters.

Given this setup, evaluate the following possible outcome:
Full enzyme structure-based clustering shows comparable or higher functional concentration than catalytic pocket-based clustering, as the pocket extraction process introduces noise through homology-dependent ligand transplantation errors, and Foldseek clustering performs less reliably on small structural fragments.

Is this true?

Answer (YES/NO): NO